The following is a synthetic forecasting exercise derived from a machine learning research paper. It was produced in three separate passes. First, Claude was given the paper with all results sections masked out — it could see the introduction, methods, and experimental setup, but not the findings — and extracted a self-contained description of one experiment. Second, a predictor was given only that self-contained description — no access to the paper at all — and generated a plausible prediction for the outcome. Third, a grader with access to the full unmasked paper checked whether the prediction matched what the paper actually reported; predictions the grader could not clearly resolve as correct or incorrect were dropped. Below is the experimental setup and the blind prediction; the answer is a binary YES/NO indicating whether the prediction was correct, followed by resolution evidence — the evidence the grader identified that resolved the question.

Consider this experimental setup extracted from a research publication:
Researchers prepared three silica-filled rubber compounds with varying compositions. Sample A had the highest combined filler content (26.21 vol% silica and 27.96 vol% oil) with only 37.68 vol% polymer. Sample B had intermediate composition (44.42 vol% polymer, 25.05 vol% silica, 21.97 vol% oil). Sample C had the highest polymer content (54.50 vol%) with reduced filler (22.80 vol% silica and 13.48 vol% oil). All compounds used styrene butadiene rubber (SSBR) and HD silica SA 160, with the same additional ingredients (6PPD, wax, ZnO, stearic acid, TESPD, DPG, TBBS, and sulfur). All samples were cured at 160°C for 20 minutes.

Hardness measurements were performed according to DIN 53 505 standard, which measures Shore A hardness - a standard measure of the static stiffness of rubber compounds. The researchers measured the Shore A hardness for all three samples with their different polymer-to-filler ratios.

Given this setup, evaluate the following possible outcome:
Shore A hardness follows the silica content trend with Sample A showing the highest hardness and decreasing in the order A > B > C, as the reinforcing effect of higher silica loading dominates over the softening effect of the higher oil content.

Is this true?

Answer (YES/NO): NO